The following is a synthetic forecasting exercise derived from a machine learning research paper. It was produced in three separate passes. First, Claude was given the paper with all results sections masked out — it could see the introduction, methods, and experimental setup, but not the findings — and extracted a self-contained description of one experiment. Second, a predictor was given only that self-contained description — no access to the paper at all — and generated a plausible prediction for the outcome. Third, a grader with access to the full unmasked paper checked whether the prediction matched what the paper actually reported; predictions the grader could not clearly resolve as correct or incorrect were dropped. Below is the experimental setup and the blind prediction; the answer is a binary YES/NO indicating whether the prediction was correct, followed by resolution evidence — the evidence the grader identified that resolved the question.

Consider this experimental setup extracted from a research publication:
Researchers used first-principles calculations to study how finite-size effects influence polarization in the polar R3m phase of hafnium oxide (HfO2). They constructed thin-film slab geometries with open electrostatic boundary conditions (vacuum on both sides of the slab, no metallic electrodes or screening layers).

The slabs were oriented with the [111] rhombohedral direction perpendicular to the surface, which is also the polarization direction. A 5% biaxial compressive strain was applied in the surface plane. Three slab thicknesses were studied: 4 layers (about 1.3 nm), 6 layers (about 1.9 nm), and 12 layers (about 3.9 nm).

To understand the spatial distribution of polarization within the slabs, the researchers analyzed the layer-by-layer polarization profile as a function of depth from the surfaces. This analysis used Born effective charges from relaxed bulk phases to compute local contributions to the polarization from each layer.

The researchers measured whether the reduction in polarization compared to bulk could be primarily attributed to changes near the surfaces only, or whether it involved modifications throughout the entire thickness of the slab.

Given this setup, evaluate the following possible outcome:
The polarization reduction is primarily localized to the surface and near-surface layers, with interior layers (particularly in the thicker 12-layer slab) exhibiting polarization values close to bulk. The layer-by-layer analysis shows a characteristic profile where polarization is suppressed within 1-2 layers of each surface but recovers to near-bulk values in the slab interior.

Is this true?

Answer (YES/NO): NO